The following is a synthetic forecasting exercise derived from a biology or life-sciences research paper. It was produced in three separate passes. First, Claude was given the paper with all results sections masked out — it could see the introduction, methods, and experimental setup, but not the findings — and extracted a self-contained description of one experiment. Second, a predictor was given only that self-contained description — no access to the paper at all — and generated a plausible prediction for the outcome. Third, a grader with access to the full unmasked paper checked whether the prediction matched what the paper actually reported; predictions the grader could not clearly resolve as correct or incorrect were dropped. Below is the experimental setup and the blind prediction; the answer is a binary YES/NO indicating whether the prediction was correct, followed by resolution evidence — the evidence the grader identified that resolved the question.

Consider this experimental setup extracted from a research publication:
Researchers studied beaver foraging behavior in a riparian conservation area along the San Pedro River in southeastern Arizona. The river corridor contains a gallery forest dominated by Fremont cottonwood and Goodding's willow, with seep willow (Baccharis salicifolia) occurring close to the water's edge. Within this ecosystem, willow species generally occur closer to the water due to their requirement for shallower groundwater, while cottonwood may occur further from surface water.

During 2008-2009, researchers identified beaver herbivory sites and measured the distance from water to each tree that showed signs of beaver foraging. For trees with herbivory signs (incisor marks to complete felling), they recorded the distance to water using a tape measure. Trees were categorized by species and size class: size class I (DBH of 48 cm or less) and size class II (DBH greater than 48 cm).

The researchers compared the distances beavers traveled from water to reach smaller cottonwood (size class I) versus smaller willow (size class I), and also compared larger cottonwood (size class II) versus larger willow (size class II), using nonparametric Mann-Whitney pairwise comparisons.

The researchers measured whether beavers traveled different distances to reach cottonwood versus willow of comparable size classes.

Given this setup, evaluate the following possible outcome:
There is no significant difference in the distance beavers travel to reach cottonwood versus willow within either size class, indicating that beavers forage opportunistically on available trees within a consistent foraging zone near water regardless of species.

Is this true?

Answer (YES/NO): NO